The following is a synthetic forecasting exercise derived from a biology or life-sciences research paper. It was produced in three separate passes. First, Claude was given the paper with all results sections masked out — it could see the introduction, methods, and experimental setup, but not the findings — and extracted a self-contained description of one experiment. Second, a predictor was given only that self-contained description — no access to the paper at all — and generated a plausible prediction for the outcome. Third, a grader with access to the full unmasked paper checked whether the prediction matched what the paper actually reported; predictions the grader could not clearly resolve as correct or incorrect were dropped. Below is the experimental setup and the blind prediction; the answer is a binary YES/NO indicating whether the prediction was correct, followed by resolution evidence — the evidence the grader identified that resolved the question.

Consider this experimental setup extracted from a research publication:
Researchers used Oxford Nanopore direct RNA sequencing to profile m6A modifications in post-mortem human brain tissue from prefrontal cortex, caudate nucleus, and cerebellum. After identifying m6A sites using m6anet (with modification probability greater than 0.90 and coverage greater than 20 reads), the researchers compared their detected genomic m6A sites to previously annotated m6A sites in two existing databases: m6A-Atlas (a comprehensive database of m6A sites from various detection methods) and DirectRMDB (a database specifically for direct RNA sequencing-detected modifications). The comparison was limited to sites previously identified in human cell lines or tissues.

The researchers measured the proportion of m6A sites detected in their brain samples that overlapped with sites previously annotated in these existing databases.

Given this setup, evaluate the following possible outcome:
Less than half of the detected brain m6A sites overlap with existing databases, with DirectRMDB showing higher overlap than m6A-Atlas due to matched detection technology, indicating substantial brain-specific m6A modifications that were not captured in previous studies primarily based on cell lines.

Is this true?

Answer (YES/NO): NO